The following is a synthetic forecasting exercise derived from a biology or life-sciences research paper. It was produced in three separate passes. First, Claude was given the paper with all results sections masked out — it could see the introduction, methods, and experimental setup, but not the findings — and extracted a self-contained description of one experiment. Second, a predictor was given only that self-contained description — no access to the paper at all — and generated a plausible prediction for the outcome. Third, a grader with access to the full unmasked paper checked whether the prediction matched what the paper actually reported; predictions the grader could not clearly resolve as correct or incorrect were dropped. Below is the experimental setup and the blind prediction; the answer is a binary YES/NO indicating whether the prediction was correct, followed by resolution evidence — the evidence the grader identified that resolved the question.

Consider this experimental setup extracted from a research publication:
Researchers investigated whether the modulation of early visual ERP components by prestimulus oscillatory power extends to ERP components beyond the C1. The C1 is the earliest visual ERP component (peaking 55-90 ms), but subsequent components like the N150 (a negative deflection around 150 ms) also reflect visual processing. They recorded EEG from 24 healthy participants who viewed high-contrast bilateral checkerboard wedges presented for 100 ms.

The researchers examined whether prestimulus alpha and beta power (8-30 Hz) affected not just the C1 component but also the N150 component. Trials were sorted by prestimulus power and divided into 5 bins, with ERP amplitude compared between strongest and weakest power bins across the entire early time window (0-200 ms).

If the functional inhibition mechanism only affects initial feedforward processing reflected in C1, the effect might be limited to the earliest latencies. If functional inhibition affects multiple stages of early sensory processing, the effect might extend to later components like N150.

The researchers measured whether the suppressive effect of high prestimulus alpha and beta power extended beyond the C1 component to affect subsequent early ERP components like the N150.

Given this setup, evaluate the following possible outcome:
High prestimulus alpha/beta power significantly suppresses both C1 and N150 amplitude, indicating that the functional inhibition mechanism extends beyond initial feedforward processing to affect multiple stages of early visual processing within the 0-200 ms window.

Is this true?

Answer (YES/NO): YES